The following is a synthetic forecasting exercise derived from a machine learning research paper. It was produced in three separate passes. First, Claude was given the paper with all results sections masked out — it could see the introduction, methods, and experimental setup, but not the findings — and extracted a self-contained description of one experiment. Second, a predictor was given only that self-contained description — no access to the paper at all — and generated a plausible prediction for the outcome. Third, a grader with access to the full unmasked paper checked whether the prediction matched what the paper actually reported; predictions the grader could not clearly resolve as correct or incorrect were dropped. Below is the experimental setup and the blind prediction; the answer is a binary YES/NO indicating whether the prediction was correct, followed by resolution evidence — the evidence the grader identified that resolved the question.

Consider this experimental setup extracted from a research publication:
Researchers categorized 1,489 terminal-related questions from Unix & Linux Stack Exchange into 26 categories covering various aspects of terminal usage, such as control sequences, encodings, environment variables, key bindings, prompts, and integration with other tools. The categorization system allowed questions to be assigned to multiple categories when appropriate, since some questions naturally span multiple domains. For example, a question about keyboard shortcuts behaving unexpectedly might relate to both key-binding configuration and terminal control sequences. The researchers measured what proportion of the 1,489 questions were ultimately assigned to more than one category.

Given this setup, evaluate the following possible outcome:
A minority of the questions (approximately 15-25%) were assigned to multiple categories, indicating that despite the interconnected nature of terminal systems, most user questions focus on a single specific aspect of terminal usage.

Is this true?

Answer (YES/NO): NO